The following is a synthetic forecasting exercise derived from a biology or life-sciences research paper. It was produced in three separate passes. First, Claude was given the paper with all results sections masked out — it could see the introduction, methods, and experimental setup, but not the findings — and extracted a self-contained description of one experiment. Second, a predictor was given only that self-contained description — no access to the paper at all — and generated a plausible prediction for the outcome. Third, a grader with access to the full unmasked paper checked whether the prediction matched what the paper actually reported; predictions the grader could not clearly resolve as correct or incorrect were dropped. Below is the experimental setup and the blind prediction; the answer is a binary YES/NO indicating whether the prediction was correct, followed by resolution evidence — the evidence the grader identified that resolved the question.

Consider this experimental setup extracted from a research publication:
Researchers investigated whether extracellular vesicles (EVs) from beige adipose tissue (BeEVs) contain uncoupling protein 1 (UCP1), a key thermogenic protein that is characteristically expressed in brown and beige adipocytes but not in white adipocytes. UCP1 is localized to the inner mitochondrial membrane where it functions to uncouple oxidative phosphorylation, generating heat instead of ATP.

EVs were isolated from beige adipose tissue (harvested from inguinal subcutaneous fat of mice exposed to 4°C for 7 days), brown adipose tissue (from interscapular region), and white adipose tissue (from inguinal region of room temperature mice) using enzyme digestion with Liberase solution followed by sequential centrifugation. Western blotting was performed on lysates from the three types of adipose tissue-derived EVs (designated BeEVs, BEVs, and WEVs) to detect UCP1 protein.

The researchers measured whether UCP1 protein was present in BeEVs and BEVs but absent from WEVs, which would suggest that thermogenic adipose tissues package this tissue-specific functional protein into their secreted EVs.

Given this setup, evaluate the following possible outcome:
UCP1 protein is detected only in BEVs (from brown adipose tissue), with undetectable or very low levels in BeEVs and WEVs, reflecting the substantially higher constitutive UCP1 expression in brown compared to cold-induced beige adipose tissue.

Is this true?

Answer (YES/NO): NO